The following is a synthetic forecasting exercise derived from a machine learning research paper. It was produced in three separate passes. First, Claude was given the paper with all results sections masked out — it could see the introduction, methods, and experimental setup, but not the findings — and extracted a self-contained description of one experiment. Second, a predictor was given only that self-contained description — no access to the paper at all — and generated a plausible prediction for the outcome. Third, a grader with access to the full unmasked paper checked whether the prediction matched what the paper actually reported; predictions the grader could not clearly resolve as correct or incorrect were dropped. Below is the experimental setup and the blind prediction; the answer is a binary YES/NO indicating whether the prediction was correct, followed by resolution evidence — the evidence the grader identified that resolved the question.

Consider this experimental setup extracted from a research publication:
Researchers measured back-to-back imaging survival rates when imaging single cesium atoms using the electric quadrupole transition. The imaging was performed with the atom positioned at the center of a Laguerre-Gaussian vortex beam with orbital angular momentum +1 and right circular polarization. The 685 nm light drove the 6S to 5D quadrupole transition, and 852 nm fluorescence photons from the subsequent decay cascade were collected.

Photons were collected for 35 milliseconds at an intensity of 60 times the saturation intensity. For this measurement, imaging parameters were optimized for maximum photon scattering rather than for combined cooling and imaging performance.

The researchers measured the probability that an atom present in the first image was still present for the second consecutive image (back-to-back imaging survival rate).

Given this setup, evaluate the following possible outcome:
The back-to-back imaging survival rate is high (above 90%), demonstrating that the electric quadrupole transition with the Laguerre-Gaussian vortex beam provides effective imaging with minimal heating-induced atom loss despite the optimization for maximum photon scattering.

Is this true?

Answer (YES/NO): YES